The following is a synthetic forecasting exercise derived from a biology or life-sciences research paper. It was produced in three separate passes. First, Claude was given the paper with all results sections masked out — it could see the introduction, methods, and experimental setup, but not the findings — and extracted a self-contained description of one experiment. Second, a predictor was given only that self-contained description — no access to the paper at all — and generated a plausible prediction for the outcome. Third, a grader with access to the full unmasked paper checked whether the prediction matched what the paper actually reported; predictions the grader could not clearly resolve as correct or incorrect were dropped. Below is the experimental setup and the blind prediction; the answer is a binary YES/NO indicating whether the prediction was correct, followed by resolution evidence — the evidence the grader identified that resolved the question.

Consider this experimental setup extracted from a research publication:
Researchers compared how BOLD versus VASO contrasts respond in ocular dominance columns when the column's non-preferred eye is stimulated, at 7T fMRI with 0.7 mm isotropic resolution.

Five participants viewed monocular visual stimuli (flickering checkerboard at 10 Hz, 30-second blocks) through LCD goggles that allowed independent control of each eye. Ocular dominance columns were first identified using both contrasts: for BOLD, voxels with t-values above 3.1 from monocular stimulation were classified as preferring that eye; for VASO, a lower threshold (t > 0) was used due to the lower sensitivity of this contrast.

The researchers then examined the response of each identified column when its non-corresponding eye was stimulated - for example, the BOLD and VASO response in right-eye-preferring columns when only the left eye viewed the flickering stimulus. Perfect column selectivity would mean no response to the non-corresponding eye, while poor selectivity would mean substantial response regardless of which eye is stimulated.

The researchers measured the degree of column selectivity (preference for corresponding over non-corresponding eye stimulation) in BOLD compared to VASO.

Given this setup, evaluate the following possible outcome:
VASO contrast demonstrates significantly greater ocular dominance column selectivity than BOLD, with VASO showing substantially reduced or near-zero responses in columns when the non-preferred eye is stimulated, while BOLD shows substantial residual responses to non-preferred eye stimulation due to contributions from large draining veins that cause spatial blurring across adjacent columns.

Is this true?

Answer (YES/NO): YES